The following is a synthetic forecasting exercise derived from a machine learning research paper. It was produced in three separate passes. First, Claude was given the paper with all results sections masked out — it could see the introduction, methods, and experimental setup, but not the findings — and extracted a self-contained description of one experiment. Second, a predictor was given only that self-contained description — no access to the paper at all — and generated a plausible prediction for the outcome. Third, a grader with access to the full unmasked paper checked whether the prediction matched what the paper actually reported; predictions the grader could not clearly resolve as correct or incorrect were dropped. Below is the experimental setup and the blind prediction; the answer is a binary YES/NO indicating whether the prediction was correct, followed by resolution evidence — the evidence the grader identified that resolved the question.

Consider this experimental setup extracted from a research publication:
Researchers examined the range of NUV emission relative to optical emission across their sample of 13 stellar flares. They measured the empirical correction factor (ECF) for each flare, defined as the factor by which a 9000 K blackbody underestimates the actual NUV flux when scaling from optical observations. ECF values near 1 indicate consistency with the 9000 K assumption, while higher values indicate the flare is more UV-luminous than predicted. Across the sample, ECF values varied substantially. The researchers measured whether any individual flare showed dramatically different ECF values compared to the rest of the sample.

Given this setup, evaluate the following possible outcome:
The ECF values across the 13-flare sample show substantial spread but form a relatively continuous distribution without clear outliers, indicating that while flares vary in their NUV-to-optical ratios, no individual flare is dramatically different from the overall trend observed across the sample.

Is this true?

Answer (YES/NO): NO